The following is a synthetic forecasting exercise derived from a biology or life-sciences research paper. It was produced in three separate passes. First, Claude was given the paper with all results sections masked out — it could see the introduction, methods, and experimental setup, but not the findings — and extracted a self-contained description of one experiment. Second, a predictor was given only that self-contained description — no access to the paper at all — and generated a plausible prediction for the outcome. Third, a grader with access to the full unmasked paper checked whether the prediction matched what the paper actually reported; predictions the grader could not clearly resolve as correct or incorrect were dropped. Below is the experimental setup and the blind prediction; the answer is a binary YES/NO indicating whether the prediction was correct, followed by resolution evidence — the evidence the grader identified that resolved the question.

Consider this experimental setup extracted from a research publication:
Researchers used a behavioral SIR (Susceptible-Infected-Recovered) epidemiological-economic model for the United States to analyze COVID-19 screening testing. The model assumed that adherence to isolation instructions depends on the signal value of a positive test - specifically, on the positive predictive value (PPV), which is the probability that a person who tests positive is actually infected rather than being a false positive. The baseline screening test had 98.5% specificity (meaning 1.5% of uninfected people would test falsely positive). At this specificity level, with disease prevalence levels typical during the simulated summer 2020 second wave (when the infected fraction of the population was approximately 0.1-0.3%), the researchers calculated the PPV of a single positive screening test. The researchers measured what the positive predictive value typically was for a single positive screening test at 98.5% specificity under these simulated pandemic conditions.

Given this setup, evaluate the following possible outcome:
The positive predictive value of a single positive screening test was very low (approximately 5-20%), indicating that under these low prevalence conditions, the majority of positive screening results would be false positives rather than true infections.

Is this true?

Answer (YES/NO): YES